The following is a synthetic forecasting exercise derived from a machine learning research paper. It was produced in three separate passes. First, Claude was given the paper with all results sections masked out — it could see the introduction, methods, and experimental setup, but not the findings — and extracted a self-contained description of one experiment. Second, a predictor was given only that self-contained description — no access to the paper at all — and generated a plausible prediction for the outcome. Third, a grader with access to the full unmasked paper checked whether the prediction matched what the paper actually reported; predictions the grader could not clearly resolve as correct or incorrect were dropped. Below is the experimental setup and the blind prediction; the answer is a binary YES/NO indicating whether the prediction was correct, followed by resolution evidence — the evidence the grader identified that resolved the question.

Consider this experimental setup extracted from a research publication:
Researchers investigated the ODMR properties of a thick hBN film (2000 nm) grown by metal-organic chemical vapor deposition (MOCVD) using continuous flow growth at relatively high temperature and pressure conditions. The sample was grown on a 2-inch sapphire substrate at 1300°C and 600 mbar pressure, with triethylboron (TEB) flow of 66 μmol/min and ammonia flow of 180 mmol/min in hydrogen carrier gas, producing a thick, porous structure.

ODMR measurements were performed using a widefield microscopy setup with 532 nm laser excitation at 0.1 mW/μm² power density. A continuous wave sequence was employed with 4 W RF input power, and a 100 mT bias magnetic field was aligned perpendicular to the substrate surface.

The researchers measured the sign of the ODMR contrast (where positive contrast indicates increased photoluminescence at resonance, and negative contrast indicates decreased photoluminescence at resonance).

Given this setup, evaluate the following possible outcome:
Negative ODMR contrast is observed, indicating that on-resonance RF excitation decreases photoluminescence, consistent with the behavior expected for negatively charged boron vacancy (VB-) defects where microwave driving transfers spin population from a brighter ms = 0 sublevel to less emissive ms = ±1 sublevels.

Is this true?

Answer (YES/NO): NO